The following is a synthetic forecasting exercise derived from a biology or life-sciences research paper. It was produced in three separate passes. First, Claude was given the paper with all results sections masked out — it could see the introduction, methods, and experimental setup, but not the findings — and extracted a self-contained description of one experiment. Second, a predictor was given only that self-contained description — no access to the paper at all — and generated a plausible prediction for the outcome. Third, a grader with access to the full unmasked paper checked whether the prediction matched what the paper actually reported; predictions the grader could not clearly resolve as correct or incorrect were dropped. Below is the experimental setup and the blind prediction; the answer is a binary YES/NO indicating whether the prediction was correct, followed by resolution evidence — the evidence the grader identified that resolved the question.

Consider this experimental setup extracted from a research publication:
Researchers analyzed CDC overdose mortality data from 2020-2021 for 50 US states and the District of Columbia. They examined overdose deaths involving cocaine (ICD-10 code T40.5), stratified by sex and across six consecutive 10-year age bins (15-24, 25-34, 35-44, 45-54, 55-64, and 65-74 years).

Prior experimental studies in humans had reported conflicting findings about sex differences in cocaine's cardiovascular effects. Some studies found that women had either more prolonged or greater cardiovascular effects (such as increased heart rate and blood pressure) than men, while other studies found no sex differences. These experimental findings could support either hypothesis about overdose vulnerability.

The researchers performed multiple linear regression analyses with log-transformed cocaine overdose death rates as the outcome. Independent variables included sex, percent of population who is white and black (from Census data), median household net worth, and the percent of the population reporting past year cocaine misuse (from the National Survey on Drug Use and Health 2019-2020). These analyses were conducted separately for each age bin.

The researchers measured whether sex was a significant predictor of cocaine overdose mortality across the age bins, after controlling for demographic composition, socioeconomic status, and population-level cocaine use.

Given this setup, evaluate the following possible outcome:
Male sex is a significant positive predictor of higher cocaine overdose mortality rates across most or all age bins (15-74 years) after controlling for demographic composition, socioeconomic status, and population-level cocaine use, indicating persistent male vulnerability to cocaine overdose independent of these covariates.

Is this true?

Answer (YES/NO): YES